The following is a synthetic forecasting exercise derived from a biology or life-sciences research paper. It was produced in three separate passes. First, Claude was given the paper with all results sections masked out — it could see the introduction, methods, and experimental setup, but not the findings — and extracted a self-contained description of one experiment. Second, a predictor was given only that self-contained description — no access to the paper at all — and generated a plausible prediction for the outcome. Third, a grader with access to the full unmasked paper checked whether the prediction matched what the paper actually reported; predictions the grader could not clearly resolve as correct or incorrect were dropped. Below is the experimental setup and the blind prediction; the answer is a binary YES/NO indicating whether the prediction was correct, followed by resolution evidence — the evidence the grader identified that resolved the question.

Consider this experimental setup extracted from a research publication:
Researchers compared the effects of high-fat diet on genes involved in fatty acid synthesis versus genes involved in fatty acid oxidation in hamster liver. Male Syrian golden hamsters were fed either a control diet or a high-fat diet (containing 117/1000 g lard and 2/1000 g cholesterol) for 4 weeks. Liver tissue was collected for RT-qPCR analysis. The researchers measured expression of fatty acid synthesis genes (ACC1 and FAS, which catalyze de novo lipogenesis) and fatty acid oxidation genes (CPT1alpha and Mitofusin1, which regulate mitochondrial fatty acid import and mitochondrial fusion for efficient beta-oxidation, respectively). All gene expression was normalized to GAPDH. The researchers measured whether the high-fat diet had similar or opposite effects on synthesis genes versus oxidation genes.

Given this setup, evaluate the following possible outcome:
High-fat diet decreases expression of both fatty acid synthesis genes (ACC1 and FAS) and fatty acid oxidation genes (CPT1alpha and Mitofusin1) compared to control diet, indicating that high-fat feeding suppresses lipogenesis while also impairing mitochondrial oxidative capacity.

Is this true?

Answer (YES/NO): NO